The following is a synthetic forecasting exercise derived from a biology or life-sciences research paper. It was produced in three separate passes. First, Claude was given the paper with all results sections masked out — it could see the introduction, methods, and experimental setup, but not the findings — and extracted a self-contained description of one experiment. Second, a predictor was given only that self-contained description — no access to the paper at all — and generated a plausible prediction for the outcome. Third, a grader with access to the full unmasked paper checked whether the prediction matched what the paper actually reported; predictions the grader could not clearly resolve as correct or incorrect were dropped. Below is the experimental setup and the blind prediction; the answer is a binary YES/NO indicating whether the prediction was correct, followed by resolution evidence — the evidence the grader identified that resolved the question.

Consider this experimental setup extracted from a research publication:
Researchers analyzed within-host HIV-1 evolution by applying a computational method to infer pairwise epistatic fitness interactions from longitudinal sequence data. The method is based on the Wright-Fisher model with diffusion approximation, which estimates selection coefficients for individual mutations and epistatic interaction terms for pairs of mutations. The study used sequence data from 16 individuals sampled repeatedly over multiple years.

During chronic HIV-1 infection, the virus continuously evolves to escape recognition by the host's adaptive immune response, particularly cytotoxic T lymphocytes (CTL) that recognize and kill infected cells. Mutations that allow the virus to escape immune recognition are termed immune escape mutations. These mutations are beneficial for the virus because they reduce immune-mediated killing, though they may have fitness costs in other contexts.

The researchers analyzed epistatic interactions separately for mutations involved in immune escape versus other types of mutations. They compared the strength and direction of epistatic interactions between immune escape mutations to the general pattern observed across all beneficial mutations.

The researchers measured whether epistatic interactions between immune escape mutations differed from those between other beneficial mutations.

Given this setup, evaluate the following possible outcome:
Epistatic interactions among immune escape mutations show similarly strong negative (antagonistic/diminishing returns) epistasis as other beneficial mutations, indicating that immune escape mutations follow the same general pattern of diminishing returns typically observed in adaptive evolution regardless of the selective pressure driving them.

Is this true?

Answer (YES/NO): NO